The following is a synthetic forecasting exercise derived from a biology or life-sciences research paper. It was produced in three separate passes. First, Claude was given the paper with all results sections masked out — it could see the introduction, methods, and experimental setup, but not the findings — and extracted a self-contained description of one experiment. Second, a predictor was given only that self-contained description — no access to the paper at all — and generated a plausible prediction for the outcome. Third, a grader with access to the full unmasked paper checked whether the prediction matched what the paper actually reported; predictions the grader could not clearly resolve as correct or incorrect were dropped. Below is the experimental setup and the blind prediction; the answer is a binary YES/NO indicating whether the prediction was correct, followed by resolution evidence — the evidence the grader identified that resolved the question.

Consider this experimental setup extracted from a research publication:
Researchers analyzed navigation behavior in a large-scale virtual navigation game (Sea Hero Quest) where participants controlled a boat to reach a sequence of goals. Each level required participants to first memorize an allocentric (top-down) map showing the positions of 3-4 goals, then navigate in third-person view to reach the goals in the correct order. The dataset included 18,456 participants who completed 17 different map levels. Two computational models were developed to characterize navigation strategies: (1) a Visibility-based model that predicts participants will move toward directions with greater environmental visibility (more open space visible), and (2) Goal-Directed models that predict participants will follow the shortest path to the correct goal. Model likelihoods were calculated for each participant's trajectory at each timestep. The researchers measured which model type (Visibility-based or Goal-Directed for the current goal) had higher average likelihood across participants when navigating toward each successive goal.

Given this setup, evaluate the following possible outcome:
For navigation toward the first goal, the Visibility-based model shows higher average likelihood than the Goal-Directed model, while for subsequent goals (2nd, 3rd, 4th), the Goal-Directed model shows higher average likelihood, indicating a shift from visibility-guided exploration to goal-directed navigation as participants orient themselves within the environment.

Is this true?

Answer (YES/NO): NO